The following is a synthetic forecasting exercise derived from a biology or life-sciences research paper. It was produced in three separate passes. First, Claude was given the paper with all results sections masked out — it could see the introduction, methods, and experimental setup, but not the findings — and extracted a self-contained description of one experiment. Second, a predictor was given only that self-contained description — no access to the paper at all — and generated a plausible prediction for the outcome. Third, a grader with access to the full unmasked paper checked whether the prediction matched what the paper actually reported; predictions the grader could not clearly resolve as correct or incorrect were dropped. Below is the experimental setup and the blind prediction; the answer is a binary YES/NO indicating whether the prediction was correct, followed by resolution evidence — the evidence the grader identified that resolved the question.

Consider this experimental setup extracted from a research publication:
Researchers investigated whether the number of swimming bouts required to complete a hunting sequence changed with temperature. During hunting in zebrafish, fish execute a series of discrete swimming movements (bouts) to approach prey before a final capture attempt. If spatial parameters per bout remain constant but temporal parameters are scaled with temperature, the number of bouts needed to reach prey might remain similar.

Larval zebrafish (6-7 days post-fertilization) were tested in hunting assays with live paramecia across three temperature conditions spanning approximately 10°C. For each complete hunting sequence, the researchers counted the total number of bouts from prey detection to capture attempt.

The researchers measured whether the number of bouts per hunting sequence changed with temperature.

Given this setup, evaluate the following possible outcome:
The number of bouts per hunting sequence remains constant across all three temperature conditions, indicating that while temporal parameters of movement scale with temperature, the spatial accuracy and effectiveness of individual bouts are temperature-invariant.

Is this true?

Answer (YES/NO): YES